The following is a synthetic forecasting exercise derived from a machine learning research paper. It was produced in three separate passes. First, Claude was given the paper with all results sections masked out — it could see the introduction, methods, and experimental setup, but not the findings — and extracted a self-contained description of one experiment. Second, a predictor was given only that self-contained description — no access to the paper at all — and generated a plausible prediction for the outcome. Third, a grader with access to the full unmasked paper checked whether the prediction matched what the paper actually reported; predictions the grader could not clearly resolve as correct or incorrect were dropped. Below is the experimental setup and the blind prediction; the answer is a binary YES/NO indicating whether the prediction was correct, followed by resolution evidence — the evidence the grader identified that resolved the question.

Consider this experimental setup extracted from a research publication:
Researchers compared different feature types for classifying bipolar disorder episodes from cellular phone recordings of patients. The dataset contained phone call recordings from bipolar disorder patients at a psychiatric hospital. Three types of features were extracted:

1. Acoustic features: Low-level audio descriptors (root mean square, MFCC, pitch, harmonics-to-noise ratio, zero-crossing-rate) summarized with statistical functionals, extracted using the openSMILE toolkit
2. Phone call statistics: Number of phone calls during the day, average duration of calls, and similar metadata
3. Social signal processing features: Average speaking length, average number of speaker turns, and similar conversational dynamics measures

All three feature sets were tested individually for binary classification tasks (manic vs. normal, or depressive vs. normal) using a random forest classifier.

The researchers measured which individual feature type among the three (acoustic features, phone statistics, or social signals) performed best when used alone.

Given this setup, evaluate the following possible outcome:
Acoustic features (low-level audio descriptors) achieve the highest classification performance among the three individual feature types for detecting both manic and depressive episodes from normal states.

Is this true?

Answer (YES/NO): YES